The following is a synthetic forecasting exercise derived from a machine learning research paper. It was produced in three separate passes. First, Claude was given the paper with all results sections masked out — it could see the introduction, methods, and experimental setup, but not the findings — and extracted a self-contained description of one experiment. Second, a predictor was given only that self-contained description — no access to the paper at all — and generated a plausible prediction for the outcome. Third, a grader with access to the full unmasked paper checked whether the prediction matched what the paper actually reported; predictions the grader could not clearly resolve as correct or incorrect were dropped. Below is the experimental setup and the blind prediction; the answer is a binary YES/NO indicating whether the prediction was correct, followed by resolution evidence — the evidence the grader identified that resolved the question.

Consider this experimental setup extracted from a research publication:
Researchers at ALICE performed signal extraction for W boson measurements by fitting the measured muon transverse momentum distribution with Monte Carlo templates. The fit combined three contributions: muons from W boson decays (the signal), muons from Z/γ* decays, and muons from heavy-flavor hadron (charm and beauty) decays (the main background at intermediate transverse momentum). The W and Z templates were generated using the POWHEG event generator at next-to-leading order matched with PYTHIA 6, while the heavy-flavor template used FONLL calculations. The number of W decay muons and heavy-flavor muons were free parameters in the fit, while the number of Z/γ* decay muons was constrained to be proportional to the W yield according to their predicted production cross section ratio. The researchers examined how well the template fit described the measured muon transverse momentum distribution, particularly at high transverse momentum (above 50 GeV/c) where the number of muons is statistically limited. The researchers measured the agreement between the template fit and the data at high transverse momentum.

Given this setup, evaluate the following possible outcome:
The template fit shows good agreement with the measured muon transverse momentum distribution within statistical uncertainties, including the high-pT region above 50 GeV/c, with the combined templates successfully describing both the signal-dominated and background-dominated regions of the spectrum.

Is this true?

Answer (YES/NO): NO